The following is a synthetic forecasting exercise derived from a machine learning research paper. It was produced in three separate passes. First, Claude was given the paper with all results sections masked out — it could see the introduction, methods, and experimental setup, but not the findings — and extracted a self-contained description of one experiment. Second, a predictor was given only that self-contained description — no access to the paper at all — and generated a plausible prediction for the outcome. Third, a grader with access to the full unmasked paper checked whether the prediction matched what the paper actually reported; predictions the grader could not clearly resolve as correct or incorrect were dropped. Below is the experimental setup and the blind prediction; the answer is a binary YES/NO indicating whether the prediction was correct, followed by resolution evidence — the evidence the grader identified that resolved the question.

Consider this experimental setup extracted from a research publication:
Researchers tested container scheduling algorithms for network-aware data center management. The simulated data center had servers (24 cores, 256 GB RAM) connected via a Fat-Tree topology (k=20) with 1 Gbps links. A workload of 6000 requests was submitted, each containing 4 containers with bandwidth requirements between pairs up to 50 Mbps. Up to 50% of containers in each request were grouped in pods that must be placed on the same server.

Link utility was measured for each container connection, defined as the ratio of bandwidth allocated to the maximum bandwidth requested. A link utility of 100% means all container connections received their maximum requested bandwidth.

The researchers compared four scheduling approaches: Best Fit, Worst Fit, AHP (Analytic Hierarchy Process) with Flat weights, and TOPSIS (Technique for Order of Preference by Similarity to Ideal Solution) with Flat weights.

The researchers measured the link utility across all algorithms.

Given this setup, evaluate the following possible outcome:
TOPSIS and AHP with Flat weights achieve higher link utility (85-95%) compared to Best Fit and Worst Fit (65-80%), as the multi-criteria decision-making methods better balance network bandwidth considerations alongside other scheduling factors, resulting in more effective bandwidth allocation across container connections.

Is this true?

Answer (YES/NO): NO